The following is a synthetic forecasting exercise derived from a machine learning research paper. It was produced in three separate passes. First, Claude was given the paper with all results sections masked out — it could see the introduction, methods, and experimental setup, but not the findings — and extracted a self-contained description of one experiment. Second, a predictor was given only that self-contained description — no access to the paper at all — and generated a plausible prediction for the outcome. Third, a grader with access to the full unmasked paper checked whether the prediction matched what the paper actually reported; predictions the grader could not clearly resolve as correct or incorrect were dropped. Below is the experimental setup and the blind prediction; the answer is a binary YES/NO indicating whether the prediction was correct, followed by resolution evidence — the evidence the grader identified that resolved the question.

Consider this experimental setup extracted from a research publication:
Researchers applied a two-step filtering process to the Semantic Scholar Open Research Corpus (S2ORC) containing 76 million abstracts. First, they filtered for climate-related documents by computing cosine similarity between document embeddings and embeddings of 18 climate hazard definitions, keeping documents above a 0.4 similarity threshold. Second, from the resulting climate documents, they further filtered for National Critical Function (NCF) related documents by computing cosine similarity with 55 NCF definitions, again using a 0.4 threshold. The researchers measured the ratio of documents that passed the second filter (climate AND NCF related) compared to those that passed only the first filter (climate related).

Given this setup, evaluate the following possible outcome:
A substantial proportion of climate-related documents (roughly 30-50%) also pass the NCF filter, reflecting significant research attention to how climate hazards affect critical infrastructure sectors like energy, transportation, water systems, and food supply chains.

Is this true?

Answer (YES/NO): NO